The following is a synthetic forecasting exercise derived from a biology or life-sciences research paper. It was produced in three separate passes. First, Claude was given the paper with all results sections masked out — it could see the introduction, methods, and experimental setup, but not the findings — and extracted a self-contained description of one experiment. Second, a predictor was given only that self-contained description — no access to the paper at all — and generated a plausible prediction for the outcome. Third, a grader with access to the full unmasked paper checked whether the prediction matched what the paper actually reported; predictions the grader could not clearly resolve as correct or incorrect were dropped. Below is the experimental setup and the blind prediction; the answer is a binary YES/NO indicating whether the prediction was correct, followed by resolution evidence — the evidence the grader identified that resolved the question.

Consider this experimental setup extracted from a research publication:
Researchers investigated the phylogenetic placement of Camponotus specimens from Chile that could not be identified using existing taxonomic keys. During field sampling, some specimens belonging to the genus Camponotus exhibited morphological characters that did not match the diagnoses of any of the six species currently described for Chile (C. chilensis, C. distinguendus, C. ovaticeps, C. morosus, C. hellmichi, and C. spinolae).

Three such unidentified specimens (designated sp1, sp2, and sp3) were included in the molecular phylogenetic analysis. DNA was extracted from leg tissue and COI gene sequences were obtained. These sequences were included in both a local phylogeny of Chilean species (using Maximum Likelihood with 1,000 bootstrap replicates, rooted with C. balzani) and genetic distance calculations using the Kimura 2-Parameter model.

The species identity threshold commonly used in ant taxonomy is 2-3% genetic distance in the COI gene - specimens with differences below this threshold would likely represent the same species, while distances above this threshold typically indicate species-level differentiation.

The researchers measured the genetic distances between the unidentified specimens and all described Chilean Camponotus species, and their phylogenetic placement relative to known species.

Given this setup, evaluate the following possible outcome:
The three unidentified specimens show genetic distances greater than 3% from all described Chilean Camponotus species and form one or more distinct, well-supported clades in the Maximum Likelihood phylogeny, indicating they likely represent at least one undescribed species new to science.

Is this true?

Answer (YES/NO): YES